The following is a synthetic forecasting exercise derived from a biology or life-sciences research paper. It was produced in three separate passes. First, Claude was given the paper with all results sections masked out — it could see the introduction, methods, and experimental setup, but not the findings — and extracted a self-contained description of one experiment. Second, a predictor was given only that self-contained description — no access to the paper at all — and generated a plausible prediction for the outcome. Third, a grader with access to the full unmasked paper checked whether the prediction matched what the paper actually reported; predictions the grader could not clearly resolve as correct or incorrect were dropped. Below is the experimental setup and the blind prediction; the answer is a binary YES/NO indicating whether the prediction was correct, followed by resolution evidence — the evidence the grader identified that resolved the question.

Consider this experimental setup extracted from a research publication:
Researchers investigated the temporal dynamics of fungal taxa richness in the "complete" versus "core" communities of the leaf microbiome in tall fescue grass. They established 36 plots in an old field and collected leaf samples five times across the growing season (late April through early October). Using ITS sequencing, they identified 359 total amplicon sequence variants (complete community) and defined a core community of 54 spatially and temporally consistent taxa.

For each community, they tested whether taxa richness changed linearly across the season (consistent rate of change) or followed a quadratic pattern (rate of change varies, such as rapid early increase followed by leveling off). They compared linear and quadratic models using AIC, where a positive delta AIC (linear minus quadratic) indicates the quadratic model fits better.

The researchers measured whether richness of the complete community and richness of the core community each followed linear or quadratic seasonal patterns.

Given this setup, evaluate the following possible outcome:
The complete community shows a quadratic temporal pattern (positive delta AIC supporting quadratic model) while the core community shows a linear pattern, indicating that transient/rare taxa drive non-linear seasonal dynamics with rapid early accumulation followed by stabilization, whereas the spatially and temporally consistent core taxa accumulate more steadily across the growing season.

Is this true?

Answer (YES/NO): NO